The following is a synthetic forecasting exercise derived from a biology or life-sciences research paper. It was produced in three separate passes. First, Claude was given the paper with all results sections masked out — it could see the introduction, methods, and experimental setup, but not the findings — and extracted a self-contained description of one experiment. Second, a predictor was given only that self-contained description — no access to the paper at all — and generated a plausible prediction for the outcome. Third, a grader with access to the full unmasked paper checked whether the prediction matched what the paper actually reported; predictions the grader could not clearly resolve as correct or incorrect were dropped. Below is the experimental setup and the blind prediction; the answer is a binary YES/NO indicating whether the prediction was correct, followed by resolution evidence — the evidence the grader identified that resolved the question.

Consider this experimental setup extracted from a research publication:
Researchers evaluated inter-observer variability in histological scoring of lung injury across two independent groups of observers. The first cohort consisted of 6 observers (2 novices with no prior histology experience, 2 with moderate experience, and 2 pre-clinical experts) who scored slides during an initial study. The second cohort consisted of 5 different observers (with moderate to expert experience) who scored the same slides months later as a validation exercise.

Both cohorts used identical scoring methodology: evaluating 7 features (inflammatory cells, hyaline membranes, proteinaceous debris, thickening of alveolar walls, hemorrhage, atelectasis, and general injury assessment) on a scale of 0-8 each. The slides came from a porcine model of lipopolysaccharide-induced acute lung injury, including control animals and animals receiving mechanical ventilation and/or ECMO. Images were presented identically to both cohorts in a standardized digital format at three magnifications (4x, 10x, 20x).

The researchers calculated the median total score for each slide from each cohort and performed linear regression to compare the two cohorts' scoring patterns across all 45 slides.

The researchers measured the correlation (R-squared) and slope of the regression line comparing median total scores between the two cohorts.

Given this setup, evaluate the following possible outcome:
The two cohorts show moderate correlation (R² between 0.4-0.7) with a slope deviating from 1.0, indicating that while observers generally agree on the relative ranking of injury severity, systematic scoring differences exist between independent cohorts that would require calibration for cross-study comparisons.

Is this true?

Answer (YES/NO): NO